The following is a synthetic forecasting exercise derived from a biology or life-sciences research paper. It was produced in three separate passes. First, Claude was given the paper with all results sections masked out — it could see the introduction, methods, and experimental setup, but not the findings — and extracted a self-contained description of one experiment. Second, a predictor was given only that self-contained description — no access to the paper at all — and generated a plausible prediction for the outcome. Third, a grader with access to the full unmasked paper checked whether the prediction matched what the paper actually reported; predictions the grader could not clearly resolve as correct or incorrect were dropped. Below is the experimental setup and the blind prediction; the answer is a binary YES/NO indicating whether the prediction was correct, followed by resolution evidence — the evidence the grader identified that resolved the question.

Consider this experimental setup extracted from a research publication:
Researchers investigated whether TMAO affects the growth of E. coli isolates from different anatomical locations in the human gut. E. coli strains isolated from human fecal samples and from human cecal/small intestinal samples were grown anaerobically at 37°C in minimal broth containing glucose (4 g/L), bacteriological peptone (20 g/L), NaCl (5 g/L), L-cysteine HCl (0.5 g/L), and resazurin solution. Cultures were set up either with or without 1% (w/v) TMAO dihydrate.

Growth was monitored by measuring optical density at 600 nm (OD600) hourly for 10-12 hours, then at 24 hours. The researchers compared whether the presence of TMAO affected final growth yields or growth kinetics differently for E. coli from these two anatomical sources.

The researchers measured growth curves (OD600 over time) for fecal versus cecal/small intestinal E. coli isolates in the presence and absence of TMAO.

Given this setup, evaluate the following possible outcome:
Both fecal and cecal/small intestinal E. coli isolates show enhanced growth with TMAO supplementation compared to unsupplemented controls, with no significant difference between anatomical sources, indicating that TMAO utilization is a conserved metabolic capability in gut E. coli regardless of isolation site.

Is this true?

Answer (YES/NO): NO